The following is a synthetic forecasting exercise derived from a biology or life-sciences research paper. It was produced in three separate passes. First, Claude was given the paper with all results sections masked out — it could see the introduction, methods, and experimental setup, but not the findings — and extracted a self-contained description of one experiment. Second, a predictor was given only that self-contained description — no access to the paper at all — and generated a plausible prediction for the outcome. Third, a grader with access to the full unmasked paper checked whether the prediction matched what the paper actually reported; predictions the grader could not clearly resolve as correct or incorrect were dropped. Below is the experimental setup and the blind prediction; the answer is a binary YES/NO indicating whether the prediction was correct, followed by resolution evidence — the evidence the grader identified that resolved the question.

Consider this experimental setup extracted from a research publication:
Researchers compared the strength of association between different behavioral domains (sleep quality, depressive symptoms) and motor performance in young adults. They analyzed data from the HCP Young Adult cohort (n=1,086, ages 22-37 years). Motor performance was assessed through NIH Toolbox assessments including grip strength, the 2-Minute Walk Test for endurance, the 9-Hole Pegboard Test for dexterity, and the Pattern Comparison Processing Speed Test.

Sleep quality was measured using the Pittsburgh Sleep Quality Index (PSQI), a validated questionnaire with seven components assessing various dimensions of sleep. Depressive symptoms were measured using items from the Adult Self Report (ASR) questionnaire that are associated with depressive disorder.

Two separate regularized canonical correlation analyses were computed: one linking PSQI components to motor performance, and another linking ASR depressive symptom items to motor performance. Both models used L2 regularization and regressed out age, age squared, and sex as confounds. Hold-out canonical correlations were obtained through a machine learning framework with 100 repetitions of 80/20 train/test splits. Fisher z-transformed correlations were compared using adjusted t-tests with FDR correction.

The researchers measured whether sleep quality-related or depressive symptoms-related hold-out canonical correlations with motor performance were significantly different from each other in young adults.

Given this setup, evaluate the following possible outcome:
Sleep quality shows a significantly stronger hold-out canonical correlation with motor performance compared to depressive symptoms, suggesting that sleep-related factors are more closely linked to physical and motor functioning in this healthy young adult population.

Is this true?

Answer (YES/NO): NO